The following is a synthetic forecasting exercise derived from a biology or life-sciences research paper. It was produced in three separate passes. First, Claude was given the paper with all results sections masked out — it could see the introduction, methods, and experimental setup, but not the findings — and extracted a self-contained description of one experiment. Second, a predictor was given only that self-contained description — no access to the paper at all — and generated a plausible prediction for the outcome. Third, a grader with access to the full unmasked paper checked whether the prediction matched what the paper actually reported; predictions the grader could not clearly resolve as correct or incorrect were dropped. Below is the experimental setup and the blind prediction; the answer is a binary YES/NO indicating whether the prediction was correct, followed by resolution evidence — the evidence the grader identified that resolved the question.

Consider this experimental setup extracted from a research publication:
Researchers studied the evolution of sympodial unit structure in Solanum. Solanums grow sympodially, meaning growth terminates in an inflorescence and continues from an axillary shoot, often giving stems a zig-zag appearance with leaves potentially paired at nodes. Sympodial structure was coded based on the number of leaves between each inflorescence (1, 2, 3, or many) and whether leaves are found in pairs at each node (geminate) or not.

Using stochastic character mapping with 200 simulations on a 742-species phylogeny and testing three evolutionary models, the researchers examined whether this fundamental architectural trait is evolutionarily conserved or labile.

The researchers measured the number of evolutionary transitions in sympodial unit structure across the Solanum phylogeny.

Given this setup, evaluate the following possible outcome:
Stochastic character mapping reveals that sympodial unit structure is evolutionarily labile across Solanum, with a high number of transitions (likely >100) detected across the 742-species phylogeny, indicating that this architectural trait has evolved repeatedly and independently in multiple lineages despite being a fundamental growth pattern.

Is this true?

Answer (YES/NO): YES